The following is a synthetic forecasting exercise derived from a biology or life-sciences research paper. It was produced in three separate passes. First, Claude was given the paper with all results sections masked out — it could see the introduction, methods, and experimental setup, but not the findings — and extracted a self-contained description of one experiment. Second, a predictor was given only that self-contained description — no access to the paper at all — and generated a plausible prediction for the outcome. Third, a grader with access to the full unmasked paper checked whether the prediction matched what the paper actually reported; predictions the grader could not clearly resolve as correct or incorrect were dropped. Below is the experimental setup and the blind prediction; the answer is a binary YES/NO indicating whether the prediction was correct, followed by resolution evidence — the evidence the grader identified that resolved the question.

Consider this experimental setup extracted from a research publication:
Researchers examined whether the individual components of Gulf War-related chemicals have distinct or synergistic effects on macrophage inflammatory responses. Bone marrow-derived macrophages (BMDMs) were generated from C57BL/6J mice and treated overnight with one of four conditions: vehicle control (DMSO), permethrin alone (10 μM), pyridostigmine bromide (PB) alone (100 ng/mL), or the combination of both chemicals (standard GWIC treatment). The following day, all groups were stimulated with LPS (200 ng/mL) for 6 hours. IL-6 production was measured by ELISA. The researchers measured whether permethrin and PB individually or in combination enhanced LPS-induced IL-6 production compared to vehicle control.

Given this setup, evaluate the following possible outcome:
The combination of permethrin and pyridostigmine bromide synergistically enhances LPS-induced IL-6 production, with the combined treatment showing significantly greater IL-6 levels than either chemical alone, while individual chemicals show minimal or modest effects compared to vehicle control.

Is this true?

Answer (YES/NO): NO